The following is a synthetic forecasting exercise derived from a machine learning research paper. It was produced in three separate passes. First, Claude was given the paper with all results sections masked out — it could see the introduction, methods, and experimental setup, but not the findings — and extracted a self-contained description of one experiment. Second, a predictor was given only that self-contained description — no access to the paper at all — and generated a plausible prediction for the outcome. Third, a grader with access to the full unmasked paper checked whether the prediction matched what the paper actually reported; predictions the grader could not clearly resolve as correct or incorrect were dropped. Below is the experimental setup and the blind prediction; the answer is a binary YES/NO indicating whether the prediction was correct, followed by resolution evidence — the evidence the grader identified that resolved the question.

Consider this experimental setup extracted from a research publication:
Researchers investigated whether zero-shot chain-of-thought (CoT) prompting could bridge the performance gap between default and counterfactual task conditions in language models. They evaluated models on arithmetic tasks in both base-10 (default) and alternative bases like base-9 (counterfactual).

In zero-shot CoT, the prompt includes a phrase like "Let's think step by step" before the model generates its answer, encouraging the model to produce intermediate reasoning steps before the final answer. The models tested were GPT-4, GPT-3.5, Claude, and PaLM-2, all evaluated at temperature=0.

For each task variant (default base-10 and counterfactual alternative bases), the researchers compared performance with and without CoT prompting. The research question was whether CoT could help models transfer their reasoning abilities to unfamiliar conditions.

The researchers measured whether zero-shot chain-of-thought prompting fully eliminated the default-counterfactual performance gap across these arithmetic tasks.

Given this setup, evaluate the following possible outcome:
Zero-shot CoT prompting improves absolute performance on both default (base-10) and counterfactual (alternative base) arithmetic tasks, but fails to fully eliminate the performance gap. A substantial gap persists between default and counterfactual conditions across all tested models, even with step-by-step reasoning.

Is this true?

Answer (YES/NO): NO